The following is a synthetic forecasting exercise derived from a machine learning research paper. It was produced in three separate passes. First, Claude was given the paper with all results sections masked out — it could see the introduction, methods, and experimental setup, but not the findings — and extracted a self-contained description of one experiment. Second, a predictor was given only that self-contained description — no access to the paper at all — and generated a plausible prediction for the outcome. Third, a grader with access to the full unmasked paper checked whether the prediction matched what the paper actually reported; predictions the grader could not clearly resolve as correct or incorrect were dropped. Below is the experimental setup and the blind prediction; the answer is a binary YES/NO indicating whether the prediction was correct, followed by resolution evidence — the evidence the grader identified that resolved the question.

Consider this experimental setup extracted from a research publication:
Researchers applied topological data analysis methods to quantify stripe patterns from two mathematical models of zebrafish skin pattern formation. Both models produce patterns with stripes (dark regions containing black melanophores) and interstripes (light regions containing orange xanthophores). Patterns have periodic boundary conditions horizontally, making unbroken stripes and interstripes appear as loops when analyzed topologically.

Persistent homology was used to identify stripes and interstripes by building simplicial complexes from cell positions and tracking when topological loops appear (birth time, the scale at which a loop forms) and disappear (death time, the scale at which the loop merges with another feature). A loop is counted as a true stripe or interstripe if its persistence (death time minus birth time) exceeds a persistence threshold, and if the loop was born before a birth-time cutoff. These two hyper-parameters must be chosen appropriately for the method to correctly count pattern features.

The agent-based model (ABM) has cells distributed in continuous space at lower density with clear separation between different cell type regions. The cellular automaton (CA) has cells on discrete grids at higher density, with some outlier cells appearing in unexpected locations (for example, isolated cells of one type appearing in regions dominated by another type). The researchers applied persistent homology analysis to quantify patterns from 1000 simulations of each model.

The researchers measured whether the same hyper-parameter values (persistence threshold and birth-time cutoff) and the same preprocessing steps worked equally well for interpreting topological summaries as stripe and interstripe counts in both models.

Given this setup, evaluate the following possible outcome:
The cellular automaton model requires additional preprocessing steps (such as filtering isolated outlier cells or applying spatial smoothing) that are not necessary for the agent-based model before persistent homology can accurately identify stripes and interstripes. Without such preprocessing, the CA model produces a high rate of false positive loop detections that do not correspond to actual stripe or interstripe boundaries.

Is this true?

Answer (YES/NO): YES